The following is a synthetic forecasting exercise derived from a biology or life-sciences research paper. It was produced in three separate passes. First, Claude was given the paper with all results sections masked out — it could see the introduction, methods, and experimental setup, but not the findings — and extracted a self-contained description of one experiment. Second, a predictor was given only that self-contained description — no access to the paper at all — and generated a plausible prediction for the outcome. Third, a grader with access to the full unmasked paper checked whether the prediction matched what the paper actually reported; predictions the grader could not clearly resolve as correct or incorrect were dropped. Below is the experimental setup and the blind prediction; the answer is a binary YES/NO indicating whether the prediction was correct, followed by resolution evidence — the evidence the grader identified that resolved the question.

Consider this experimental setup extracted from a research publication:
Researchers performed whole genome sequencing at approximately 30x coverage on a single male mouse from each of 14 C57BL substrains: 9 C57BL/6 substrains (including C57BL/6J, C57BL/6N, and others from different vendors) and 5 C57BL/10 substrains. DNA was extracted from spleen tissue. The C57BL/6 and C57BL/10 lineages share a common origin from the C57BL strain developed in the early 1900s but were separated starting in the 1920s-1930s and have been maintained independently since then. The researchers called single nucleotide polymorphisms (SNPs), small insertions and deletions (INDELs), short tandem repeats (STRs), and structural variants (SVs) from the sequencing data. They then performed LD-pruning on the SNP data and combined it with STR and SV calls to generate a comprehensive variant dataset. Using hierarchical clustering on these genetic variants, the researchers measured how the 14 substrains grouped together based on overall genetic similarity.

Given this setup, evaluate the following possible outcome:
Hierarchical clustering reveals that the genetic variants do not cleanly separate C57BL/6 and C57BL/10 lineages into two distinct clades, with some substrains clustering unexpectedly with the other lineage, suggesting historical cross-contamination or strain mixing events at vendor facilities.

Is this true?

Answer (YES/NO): NO